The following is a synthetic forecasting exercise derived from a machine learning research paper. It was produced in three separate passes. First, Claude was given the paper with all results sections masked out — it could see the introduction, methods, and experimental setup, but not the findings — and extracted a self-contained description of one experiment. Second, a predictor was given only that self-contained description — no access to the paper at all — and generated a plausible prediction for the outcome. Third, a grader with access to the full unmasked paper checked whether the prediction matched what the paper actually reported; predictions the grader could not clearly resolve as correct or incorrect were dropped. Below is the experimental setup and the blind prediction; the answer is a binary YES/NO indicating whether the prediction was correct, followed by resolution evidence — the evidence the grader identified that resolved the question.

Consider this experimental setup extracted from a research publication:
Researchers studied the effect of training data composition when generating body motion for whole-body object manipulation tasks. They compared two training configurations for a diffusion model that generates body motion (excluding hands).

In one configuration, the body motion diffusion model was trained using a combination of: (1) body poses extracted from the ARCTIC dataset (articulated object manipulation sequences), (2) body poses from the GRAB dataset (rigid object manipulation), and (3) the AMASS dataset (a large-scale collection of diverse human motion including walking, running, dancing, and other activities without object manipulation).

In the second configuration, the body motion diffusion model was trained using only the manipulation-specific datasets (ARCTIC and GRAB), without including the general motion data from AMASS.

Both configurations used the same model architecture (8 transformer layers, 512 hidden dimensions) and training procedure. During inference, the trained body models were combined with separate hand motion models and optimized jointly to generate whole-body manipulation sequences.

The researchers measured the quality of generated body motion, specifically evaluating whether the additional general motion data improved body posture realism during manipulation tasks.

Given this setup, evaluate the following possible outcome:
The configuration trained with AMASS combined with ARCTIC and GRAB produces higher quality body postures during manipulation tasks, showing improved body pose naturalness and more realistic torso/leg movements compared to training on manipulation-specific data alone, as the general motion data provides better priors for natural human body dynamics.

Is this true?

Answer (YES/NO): YES